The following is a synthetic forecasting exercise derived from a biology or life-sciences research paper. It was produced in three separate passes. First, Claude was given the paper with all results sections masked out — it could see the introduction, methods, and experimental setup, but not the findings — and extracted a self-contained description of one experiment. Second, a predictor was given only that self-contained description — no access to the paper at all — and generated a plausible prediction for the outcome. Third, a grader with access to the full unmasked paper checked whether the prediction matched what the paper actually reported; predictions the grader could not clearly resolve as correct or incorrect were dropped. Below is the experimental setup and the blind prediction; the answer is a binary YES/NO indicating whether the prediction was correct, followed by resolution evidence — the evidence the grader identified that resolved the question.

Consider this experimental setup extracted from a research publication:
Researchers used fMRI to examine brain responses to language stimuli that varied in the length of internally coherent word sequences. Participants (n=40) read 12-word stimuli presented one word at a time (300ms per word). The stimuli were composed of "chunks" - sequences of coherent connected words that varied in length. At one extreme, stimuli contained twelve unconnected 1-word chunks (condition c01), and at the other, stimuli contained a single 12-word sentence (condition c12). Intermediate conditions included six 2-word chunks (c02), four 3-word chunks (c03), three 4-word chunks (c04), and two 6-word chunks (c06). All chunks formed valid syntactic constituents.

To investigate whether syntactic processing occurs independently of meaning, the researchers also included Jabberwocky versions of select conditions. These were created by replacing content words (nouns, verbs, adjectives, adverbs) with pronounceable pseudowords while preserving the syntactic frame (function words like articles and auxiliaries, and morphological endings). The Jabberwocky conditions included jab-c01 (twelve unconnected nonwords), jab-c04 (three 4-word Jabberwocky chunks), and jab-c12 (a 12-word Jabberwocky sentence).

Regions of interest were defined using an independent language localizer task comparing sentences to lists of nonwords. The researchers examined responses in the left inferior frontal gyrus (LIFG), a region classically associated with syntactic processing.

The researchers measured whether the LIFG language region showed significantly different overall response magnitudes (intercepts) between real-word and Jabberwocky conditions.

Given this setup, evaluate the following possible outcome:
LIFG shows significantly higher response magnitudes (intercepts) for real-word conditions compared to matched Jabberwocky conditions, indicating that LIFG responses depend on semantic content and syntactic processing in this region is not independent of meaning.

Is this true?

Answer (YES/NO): YES